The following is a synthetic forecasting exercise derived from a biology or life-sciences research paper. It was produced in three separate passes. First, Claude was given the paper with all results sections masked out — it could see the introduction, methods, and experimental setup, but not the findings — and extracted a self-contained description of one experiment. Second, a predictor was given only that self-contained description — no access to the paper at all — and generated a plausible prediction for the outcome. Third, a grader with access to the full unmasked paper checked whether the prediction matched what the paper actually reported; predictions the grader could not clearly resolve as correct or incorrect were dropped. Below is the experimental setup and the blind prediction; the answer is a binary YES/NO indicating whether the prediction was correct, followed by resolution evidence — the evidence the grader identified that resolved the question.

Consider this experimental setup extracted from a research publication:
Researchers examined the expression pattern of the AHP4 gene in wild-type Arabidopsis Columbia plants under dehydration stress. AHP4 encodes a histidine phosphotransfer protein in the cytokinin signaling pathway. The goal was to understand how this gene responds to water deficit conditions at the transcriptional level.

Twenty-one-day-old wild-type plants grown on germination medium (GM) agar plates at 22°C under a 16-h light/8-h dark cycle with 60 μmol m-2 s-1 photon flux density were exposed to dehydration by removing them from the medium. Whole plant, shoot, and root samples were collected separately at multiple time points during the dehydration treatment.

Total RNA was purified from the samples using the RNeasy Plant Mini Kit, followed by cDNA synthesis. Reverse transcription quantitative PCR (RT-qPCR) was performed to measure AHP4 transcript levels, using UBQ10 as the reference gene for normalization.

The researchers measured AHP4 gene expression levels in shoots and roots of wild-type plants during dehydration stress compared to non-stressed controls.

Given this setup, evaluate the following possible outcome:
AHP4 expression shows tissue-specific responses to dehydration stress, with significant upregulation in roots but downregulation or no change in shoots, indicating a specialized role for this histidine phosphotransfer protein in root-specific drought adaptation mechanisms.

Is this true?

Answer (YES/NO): NO